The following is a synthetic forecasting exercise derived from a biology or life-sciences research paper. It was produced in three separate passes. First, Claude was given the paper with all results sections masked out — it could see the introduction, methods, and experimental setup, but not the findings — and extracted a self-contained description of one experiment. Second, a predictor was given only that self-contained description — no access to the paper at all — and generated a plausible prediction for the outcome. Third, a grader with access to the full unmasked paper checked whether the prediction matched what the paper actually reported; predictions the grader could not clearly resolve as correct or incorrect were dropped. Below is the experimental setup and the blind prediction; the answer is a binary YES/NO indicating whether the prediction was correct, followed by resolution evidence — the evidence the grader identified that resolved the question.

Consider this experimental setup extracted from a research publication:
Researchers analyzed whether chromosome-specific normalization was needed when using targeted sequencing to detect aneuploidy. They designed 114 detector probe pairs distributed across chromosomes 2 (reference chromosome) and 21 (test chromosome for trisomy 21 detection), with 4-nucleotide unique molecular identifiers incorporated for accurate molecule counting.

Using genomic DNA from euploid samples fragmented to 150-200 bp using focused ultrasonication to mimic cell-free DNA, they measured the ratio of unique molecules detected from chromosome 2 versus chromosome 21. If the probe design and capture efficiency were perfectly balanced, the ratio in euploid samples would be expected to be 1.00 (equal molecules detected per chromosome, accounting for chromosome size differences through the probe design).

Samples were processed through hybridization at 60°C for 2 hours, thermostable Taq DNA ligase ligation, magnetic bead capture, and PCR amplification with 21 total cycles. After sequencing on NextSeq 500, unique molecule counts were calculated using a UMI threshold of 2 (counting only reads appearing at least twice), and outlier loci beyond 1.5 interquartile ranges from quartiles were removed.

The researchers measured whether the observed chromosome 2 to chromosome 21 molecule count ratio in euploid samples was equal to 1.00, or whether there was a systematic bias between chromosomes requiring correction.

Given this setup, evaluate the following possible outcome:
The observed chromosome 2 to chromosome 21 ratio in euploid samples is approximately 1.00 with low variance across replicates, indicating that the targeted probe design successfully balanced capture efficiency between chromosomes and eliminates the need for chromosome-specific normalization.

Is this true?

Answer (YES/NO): NO